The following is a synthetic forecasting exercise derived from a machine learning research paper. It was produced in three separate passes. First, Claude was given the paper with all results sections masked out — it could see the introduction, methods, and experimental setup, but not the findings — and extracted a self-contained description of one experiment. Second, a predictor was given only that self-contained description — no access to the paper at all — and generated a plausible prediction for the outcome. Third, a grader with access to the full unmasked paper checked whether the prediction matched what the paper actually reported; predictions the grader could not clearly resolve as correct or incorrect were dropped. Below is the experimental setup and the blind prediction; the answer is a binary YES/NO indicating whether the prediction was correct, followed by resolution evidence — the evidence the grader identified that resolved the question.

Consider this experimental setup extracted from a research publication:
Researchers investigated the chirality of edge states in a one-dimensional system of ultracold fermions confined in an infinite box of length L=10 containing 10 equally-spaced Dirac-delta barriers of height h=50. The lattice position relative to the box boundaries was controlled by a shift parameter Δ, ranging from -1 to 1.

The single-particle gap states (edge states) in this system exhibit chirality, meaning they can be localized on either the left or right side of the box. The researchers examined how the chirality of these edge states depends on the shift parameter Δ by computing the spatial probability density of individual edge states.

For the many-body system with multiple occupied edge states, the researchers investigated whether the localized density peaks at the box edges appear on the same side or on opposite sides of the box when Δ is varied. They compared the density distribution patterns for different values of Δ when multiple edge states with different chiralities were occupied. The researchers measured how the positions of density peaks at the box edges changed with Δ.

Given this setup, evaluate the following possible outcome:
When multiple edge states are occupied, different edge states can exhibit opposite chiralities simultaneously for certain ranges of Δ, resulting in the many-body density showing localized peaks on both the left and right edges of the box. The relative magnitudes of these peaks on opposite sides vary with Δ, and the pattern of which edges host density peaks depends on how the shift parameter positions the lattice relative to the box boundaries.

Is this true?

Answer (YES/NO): YES